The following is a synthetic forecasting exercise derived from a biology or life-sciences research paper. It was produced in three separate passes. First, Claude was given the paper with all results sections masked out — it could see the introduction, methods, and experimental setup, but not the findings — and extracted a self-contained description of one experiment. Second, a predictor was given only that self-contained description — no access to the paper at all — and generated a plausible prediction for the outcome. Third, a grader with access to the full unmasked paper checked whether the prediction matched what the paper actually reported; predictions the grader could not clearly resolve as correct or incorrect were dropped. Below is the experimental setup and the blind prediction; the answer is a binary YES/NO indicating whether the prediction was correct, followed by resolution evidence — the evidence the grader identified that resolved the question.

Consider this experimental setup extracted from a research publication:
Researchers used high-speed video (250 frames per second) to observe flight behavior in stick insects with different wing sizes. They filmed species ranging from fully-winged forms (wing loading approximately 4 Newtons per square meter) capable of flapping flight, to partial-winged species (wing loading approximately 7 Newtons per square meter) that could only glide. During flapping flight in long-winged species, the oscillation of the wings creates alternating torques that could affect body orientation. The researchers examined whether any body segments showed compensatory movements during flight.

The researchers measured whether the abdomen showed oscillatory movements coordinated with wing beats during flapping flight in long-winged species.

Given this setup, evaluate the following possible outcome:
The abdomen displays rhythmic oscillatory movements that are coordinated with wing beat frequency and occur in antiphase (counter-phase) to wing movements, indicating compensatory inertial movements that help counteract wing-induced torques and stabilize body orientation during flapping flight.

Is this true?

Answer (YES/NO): YES